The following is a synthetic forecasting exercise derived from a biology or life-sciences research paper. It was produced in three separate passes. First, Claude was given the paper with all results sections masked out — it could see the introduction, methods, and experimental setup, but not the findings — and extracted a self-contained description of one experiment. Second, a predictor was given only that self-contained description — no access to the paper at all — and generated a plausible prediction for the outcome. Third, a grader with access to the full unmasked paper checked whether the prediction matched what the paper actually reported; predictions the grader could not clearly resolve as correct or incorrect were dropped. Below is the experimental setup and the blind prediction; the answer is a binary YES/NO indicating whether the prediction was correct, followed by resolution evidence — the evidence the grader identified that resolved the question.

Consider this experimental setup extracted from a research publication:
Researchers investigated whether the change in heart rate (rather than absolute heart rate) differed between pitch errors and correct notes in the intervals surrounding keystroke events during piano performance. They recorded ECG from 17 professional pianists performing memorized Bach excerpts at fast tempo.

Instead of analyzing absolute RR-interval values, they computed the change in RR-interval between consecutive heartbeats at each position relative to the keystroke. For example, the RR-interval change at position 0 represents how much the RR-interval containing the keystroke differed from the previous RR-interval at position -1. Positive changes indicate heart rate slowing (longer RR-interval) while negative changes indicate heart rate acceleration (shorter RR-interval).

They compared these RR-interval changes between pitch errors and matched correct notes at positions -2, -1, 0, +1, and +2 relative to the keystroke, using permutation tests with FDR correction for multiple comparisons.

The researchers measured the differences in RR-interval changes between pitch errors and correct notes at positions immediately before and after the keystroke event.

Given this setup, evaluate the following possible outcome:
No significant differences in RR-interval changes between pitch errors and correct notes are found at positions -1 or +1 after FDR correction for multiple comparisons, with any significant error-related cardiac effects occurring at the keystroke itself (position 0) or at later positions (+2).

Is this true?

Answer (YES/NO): NO